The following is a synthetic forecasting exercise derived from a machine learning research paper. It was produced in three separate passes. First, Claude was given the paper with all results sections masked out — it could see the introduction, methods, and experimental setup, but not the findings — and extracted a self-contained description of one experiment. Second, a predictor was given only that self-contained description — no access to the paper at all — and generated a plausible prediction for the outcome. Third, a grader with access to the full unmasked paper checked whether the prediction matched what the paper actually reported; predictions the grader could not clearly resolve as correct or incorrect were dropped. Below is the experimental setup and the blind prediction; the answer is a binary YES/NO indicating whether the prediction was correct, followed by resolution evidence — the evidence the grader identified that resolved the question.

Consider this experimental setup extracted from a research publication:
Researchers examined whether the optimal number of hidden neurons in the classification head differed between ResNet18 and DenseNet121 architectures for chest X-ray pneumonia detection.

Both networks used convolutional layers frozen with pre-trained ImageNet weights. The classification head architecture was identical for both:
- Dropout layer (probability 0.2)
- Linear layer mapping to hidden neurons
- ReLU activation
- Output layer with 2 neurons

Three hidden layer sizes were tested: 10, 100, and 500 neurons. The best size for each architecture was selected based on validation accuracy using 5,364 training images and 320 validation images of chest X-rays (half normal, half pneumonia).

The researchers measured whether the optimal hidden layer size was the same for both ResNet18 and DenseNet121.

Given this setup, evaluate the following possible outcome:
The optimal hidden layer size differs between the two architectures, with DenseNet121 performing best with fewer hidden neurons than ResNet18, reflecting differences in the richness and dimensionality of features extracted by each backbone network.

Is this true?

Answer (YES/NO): YES